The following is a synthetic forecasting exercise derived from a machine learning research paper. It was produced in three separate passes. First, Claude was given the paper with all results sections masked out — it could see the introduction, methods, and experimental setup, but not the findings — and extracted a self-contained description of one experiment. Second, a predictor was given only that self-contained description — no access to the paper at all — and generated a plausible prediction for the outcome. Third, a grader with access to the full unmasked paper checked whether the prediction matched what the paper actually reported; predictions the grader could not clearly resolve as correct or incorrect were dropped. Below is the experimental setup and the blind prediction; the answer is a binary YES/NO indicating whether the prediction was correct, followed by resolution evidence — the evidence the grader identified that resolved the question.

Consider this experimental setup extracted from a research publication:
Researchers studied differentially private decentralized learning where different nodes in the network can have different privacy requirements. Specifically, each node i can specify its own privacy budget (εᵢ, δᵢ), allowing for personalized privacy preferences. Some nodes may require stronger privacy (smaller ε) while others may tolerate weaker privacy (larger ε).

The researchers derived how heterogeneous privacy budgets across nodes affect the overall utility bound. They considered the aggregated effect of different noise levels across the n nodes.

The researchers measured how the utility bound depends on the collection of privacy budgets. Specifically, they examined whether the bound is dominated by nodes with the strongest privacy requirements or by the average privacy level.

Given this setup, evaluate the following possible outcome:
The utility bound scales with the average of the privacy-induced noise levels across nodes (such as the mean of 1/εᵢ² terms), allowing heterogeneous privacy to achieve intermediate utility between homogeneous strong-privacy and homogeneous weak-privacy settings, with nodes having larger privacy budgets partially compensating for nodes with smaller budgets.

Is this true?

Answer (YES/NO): NO